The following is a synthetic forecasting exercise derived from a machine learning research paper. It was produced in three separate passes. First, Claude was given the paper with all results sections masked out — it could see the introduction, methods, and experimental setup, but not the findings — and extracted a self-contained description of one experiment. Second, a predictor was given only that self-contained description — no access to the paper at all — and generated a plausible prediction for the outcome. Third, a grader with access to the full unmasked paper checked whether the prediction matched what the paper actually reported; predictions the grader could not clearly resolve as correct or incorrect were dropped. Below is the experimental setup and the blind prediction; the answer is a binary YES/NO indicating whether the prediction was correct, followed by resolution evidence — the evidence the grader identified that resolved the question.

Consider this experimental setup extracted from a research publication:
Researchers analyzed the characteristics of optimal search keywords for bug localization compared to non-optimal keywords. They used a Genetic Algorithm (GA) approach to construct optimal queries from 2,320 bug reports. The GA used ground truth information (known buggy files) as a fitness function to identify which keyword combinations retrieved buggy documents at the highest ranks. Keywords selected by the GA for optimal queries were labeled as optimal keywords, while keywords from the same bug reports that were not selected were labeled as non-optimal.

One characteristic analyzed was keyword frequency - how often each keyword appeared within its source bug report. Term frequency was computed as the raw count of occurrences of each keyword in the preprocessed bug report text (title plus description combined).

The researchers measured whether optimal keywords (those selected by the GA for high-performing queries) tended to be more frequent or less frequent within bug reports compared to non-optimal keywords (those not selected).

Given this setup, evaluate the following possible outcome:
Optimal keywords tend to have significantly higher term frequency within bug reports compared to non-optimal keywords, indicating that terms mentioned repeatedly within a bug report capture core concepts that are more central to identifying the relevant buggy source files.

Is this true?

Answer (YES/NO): NO